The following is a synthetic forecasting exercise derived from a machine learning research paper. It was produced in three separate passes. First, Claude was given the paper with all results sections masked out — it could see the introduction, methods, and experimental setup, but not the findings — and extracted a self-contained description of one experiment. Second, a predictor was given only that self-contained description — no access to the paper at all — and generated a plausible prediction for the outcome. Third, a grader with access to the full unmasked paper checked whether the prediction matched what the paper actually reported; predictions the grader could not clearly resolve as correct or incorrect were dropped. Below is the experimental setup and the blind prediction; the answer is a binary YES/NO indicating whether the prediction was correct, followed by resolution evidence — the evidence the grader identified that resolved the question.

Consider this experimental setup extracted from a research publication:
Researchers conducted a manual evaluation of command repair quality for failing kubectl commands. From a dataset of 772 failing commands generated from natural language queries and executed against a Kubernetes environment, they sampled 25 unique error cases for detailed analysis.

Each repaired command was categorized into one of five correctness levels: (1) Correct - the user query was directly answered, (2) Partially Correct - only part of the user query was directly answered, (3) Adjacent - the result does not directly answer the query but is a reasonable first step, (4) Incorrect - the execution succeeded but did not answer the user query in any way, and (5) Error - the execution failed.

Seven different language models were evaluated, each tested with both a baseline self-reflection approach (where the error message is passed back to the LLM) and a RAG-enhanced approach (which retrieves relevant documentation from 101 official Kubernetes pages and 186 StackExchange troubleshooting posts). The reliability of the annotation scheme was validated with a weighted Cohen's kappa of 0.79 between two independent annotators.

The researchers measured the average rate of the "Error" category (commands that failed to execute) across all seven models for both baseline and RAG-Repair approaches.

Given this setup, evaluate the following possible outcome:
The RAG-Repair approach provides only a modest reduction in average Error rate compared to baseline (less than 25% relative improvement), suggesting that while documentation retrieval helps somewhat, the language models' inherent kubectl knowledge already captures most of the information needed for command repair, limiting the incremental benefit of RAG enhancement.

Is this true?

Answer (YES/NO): NO